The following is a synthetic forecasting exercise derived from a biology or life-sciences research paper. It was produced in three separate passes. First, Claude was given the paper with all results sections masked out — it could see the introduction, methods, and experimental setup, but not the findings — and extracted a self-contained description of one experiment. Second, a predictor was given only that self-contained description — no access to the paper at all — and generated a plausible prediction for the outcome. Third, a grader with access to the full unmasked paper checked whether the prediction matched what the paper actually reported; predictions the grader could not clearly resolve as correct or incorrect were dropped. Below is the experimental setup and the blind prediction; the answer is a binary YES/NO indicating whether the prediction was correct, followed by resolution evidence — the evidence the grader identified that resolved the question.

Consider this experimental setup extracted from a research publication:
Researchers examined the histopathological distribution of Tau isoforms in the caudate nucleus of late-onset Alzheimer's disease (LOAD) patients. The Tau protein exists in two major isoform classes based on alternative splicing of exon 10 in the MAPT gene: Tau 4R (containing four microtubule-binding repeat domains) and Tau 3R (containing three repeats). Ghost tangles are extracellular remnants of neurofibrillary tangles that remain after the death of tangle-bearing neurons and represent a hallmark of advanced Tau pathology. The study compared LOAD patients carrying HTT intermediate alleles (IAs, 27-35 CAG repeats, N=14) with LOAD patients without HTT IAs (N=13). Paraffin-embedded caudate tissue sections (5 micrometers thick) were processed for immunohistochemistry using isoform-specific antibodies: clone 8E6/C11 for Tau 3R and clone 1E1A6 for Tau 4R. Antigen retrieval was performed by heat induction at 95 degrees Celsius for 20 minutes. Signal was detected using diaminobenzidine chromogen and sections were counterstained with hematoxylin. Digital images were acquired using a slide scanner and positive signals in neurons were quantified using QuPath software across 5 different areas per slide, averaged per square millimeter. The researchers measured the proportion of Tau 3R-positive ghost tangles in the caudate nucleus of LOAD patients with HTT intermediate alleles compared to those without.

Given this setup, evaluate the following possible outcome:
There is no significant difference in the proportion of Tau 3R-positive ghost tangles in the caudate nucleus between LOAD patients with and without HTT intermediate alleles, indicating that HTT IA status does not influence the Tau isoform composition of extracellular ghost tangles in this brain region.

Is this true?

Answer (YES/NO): NO